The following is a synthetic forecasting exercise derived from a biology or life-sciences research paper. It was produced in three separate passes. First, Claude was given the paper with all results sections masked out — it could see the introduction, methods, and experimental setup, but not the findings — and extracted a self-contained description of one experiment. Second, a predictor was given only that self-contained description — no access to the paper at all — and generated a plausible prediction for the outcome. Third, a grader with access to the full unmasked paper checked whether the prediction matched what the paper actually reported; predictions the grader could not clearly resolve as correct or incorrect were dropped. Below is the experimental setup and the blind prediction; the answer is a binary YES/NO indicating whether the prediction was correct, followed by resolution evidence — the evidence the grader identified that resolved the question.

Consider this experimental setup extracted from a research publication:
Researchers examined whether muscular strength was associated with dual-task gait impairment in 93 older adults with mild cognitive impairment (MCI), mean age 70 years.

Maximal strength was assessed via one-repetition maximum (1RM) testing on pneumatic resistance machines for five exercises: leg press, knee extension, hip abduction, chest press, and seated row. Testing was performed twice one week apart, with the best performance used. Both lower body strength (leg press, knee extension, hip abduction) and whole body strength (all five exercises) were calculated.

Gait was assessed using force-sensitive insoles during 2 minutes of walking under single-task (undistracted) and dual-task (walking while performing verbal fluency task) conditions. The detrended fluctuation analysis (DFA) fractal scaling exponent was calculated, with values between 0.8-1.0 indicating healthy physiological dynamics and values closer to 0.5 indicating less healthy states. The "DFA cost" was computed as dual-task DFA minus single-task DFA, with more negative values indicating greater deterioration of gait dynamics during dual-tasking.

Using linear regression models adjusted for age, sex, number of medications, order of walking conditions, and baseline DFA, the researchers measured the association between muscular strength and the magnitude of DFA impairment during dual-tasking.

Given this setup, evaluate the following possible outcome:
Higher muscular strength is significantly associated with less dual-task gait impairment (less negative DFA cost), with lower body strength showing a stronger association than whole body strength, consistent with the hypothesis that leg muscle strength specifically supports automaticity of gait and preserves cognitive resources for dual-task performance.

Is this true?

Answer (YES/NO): NO